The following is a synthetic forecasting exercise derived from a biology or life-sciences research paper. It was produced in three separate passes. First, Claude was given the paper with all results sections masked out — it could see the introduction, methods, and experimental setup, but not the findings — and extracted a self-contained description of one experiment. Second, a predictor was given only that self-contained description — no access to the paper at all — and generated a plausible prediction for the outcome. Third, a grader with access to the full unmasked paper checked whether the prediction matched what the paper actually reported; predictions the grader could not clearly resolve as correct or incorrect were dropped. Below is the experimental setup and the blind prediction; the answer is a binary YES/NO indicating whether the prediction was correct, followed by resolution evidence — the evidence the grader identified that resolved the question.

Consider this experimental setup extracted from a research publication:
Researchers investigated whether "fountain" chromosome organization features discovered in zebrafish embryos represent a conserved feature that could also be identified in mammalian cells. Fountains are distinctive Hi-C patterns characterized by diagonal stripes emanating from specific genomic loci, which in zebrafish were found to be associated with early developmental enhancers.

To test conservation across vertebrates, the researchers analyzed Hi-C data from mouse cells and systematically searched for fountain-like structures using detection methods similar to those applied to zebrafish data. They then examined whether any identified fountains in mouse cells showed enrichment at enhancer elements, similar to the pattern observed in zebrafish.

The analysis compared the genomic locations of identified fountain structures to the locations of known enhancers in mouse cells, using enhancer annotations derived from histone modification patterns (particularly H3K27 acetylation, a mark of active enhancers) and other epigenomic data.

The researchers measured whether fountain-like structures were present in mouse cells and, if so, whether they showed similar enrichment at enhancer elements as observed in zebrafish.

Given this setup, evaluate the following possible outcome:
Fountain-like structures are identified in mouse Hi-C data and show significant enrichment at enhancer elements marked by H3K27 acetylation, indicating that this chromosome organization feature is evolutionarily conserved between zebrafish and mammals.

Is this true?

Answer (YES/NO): YES